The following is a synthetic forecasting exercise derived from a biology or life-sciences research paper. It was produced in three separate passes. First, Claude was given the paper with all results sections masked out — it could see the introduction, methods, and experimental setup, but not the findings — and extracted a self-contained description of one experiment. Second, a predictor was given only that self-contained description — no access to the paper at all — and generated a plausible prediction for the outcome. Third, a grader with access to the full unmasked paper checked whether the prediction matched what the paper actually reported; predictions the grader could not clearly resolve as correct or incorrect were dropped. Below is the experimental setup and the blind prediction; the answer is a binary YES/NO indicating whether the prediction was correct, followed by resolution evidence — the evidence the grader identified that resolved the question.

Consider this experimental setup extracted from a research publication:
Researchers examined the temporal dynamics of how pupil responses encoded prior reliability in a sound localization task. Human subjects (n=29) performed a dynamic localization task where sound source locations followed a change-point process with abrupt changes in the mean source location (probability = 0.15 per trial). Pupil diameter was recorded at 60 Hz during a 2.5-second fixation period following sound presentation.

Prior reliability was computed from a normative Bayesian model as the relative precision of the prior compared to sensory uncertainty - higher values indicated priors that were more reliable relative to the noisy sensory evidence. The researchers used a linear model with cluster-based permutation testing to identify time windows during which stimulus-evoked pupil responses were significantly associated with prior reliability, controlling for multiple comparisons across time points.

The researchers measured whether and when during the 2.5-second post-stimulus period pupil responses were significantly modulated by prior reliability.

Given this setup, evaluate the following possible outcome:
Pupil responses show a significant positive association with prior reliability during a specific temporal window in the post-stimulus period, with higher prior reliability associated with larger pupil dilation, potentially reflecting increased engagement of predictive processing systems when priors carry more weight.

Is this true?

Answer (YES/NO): NO